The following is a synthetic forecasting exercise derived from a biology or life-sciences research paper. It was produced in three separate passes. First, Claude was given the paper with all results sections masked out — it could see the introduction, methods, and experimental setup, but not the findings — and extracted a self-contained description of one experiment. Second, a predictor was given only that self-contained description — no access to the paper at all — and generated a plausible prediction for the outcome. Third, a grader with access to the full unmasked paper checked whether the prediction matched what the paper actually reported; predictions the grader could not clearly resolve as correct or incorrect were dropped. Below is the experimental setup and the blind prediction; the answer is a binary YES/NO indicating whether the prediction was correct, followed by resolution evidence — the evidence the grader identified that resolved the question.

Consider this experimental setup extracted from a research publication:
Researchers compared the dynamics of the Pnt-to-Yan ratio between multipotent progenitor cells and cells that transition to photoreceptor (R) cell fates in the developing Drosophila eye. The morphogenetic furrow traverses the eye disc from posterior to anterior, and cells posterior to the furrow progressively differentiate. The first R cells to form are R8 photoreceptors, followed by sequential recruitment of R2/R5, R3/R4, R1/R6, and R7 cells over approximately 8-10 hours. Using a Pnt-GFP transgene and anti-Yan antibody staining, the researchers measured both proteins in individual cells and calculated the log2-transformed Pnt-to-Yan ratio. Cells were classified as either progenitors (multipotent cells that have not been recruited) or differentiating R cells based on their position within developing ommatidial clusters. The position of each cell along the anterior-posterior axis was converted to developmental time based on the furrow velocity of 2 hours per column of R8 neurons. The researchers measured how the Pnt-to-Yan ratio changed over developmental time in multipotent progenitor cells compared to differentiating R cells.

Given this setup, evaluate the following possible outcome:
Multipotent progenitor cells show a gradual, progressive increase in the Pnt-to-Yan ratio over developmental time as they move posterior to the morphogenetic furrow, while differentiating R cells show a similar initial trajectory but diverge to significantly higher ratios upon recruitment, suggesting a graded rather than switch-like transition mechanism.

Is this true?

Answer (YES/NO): NO